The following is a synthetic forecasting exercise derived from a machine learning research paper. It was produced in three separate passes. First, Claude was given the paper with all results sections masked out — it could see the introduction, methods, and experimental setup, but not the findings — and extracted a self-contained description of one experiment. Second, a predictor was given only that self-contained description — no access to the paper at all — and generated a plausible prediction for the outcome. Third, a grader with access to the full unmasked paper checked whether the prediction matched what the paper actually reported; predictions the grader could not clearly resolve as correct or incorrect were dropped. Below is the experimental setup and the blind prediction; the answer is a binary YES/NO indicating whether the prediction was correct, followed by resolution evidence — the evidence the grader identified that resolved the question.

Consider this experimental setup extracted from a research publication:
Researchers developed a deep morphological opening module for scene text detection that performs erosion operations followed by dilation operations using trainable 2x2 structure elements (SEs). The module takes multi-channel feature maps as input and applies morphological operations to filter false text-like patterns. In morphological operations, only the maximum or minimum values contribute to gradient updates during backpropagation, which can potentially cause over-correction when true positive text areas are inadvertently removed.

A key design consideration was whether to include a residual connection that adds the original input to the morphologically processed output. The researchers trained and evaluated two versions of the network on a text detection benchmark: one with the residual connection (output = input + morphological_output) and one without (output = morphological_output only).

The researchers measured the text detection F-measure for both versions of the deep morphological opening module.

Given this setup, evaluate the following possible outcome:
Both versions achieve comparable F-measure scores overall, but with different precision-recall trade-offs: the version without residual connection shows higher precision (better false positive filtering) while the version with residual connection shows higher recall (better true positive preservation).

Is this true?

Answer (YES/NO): NO